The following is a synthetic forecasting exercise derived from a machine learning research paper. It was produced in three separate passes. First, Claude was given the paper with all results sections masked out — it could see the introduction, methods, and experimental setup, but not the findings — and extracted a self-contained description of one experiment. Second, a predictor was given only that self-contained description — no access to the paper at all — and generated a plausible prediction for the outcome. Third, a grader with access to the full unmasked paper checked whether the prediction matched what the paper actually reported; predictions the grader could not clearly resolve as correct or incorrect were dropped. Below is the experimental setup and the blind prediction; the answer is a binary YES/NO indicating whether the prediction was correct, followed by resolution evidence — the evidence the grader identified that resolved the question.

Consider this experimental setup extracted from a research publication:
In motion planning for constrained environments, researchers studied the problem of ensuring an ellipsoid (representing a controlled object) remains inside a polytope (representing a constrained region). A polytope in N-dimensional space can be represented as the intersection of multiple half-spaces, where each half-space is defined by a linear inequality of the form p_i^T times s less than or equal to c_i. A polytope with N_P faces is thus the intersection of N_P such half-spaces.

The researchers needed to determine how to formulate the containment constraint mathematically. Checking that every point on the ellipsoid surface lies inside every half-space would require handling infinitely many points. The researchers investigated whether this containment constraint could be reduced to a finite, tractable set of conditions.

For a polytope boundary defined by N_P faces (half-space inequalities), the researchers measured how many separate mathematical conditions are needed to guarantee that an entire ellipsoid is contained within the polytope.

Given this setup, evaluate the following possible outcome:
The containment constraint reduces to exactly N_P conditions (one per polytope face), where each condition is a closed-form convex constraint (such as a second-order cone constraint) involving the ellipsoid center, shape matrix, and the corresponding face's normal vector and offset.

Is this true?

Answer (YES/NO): YES